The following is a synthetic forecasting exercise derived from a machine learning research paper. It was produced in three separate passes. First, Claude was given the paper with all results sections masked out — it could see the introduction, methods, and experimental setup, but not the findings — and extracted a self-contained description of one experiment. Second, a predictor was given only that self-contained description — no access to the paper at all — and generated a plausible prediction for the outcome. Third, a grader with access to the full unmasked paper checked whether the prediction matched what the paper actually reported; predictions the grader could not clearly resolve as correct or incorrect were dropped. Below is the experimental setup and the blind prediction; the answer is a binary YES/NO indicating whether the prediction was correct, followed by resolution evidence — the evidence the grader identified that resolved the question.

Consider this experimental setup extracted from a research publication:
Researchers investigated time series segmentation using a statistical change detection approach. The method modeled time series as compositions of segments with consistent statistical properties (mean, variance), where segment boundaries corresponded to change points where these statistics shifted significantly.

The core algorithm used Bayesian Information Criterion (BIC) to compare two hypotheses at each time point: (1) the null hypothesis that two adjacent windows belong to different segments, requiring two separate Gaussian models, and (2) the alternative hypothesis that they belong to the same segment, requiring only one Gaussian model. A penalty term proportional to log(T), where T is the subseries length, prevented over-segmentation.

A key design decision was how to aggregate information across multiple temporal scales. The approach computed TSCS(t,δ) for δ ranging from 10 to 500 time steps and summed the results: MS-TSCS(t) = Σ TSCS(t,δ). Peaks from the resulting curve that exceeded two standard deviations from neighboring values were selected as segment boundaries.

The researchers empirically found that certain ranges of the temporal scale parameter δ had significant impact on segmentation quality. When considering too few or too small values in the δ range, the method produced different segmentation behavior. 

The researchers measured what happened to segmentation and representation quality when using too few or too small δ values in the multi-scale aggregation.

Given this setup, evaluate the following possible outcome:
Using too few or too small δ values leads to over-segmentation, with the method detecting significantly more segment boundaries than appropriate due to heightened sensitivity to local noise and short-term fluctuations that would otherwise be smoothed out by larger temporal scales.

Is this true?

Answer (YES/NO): NO